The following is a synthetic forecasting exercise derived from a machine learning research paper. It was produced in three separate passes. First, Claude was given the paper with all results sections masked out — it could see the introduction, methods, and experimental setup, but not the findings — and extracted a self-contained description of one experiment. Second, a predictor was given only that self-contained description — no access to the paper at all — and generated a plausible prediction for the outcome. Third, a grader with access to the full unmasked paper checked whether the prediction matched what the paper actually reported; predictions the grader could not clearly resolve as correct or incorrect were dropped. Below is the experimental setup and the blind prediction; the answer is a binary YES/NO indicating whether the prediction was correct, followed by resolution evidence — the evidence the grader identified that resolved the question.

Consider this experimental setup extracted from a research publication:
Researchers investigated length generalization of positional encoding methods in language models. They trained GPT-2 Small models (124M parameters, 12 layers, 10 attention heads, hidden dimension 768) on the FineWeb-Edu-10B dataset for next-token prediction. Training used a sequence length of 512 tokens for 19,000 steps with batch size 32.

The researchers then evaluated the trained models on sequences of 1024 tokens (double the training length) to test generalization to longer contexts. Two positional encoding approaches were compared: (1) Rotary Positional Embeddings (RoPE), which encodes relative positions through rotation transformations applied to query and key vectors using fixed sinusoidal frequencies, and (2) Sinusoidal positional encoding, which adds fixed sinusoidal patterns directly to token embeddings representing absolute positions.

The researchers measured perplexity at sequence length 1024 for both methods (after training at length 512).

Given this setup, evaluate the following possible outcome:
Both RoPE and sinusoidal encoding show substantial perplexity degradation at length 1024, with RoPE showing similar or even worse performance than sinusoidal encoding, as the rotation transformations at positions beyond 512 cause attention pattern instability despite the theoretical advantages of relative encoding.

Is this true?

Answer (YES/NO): NO